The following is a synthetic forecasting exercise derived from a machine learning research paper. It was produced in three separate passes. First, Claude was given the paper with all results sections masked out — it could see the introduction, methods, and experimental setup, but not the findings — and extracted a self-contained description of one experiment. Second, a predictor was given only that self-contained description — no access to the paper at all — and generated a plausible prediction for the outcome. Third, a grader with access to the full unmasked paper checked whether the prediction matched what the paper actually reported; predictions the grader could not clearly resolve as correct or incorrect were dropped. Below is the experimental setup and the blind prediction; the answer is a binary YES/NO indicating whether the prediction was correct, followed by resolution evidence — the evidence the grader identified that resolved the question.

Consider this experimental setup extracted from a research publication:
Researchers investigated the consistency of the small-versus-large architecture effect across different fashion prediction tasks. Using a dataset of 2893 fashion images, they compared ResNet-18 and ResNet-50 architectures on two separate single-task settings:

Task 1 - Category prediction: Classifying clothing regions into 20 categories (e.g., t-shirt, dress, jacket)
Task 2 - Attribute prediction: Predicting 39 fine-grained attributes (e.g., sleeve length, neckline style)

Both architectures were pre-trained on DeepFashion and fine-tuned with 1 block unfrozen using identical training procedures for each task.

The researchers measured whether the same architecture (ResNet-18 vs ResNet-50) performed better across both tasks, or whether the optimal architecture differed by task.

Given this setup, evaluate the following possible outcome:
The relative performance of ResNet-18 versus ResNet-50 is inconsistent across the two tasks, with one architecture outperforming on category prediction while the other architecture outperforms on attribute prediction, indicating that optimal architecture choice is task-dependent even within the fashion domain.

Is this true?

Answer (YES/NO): NO